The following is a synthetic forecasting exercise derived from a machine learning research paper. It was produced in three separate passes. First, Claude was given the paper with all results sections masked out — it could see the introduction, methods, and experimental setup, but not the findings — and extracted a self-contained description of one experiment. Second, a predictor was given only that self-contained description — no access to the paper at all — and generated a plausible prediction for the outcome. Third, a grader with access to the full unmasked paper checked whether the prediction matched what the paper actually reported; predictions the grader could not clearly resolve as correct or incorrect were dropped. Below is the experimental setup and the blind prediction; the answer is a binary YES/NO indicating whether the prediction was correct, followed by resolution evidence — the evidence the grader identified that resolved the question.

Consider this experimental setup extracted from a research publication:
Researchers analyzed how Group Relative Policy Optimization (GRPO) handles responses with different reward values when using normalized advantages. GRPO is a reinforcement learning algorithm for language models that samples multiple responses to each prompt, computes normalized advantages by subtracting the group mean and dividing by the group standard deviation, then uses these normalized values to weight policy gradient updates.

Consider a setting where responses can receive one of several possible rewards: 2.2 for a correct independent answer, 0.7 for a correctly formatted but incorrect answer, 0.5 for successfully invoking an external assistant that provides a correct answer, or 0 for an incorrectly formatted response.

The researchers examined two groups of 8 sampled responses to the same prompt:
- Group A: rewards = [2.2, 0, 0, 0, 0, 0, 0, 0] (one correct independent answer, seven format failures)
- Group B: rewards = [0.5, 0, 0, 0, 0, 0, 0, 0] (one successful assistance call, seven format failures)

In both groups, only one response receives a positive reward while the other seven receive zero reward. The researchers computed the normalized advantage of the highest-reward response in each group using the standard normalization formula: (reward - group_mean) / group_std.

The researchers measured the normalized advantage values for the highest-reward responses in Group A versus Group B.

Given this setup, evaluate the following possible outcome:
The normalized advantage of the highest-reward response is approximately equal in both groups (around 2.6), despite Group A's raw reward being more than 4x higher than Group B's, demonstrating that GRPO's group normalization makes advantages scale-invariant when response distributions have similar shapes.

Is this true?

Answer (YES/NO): YES